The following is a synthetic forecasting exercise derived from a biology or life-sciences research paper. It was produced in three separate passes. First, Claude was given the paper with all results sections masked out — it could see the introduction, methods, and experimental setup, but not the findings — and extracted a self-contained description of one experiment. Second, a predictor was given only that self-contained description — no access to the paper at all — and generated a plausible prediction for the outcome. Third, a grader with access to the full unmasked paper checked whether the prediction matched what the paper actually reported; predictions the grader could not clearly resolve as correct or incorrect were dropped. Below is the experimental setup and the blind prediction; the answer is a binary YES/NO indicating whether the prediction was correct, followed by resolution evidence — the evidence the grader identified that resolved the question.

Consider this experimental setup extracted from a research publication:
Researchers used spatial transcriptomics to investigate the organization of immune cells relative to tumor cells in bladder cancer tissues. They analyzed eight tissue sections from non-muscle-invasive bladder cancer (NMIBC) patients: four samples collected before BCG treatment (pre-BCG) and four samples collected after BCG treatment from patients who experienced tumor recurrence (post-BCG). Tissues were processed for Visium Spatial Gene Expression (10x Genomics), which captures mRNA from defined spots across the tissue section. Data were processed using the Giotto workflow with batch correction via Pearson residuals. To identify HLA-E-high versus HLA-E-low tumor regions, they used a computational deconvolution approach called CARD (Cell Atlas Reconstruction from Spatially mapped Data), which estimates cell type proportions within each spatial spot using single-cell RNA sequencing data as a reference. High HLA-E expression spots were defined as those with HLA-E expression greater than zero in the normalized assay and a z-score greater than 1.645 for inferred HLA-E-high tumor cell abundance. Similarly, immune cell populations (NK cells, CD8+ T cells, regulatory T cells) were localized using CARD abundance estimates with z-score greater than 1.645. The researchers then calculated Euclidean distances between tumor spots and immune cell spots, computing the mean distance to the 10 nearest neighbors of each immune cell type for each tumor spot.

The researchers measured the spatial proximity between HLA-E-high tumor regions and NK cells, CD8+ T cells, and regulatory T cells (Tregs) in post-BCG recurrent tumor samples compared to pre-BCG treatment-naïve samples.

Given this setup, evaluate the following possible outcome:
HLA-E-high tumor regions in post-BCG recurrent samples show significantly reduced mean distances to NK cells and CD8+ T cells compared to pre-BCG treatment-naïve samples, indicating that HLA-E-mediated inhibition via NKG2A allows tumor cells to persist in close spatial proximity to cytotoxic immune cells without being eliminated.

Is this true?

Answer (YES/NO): YES